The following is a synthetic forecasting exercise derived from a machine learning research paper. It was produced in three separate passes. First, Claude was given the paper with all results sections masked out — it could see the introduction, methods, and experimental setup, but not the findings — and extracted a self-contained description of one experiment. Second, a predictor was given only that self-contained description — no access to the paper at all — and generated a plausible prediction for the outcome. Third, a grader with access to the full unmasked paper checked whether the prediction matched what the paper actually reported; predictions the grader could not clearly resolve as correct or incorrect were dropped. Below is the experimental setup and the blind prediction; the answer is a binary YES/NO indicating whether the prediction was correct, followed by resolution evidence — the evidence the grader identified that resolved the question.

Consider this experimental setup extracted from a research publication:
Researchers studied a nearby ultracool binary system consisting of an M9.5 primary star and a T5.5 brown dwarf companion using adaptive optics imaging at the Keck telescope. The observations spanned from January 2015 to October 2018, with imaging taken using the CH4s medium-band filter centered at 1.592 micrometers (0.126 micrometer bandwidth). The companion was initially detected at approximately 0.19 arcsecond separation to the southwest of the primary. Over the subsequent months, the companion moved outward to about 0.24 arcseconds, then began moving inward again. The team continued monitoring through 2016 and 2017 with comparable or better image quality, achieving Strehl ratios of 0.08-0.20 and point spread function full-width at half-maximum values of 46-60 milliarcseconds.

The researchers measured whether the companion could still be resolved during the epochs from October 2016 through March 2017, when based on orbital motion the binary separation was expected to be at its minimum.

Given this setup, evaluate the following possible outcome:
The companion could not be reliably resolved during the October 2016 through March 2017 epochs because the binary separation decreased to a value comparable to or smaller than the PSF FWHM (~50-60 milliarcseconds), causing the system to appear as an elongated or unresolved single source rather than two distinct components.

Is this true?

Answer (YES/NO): NO